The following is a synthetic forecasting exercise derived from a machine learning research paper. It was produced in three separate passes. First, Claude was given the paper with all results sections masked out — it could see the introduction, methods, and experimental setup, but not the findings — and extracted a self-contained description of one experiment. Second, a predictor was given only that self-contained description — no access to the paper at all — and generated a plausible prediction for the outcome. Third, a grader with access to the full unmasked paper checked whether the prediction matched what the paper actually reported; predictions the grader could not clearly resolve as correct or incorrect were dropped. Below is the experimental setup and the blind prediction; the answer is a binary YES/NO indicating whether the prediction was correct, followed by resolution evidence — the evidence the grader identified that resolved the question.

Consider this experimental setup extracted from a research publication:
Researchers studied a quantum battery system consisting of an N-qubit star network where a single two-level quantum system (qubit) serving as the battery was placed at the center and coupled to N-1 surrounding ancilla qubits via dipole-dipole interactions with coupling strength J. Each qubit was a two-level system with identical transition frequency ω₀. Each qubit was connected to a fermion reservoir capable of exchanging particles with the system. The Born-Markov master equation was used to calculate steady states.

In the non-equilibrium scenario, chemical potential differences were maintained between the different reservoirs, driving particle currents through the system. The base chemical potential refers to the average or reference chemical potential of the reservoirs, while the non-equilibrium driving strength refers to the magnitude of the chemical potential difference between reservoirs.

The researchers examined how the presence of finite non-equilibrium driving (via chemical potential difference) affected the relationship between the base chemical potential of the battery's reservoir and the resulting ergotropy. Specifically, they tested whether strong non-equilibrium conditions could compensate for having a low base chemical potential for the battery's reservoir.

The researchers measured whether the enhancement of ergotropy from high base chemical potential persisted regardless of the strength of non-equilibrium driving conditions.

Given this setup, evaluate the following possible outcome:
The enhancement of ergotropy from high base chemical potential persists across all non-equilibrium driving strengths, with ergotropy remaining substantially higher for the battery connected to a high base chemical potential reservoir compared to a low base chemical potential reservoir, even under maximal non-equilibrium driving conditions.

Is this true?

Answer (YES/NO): YES